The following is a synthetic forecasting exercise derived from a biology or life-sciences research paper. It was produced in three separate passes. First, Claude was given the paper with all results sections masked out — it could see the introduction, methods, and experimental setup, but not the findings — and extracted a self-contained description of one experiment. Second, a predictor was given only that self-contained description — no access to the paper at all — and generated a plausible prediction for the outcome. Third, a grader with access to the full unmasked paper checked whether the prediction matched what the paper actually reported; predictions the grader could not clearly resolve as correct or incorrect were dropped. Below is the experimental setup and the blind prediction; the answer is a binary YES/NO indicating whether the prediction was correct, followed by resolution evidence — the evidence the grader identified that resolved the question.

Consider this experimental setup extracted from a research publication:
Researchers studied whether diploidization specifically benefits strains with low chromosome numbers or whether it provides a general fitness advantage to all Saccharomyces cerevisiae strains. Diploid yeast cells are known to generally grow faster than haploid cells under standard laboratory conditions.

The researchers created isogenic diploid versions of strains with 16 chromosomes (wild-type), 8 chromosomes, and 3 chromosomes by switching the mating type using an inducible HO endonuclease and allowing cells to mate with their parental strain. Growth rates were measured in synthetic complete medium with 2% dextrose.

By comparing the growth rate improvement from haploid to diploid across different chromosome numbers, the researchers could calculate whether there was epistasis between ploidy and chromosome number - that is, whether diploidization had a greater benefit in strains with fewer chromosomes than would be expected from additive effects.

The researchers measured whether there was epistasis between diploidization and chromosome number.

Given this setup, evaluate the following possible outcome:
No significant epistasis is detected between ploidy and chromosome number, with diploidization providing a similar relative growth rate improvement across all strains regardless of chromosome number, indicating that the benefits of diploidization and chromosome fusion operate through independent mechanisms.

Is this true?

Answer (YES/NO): NO